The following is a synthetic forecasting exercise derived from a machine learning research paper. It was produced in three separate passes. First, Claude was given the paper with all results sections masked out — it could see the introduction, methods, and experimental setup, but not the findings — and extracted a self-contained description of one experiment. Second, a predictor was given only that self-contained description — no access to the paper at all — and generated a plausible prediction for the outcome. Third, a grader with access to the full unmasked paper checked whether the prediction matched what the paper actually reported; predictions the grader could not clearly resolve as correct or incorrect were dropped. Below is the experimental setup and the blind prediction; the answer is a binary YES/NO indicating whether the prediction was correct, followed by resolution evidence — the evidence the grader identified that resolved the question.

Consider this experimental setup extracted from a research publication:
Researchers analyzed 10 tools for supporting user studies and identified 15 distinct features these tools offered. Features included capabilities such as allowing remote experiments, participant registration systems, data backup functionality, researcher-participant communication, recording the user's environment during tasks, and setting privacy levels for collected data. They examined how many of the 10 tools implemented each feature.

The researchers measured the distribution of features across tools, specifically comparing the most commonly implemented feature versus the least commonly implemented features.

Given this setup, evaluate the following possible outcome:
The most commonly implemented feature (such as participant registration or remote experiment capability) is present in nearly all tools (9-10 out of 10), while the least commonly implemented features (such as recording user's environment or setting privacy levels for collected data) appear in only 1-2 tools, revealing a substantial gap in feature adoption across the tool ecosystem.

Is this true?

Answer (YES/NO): YES